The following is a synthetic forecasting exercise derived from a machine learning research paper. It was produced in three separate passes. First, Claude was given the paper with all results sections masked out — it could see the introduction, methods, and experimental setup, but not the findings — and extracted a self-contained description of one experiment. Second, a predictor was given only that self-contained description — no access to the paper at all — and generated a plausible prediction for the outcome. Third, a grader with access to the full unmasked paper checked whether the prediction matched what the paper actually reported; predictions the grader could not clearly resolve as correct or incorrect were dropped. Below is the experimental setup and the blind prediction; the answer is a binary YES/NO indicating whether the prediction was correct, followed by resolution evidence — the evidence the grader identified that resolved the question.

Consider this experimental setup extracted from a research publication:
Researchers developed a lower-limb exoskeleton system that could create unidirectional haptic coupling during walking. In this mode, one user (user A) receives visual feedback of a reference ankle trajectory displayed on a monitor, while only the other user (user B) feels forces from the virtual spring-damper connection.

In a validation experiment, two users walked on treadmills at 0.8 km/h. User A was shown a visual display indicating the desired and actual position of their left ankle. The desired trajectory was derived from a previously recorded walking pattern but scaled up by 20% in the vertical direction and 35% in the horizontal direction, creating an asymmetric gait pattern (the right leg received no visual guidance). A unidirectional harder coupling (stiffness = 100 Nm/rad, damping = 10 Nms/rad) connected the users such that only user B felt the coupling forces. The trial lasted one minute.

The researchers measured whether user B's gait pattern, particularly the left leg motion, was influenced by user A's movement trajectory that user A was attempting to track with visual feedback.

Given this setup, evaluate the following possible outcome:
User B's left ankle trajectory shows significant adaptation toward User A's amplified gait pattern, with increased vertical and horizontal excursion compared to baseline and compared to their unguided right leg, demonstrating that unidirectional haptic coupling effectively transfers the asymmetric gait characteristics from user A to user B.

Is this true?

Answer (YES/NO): YES